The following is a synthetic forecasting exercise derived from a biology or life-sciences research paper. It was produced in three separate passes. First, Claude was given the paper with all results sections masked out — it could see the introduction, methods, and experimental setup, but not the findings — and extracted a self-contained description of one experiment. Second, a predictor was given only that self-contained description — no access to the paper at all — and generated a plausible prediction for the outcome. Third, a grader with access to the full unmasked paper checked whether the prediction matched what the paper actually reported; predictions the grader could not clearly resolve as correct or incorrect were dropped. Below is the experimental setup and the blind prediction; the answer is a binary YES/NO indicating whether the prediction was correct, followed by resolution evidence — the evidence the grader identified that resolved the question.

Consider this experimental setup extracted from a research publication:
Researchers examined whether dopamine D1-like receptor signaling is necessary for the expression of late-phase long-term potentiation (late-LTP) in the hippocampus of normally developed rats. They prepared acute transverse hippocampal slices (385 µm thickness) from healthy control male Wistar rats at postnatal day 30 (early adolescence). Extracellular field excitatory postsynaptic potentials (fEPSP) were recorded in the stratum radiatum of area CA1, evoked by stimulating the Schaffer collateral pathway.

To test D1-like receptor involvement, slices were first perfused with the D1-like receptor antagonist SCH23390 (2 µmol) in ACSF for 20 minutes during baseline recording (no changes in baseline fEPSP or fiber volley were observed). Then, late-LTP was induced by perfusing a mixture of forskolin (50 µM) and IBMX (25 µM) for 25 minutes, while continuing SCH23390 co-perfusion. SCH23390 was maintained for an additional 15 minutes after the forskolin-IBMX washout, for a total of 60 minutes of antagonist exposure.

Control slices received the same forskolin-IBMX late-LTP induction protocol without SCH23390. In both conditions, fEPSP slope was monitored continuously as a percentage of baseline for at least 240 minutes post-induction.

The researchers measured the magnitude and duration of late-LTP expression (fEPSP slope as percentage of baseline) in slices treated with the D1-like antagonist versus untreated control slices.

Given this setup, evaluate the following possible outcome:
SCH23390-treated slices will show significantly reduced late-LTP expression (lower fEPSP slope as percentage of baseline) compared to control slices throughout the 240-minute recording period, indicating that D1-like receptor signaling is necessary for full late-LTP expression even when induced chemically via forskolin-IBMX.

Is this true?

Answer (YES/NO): YES